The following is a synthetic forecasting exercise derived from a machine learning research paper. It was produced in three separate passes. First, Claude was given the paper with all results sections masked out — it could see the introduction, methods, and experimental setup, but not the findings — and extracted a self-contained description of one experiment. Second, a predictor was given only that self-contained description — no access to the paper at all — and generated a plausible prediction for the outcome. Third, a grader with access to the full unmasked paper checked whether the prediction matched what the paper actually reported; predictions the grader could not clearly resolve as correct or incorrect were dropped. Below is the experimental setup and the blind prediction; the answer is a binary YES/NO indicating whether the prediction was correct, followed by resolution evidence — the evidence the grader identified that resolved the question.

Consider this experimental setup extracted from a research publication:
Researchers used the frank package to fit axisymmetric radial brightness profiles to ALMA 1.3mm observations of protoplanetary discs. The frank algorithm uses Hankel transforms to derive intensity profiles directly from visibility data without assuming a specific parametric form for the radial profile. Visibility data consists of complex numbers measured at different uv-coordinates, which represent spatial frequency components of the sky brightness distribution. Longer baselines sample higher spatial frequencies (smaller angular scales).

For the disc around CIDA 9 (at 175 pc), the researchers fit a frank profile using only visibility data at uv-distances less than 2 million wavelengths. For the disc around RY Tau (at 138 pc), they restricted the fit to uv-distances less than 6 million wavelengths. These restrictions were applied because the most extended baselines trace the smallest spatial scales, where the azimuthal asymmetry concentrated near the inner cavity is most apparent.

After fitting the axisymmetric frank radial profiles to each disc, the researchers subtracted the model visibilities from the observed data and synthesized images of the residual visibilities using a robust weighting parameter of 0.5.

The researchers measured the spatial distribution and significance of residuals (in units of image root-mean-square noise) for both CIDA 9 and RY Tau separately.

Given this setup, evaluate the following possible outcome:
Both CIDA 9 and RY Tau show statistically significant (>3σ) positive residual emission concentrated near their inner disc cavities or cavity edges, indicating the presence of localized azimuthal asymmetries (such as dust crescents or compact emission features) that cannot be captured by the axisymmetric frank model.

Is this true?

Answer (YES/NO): YES